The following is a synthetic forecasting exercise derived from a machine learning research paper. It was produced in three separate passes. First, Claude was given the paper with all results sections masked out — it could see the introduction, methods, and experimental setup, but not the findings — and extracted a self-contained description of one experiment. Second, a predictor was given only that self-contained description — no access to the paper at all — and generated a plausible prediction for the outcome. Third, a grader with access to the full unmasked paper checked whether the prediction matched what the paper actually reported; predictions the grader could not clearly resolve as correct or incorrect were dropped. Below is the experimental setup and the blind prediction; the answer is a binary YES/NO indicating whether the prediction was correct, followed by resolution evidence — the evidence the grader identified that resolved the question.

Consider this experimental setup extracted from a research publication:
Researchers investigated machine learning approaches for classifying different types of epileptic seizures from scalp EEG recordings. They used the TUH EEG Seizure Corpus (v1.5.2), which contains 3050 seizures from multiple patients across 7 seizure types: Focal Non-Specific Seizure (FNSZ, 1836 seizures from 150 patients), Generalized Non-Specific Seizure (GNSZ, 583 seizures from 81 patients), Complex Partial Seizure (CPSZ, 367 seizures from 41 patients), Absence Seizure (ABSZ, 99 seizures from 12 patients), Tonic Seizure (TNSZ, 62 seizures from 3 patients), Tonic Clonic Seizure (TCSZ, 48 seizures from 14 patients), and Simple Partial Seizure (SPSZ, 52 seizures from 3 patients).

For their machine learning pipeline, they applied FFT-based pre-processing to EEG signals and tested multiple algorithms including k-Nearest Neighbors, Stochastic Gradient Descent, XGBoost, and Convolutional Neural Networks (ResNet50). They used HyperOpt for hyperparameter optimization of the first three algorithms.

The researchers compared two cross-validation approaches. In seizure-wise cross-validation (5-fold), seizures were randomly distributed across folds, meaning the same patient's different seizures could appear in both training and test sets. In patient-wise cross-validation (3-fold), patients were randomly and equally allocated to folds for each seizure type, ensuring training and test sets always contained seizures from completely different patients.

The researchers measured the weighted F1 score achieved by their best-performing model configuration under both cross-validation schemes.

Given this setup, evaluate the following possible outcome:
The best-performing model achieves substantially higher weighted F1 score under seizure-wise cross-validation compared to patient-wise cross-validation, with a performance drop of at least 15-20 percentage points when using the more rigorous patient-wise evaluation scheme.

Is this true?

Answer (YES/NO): YES